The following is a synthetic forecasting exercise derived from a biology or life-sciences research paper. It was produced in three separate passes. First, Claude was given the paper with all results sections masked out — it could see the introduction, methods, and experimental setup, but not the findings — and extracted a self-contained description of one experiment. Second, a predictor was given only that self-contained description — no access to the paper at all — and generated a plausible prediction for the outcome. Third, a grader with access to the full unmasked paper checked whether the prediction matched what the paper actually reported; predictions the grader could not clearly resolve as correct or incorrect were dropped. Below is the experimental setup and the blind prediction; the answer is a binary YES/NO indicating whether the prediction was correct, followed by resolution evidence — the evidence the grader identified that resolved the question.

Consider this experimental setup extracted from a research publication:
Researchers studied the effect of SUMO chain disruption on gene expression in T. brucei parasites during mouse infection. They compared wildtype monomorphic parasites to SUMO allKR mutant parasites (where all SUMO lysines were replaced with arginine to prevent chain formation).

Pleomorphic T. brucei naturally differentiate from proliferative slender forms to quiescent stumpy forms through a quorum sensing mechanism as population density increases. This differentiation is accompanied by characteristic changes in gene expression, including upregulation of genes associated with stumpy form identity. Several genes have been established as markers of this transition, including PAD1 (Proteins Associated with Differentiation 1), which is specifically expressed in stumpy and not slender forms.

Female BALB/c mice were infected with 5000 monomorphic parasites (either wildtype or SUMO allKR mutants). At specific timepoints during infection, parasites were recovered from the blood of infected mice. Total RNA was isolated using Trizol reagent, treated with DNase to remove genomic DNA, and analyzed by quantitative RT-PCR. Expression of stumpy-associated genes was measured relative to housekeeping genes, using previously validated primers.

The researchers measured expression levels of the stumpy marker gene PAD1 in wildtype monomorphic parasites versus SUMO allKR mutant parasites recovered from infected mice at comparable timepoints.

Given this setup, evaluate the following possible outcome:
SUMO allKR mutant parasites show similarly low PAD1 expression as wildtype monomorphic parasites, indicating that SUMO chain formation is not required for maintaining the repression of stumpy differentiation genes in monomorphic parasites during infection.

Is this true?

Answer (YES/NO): NO